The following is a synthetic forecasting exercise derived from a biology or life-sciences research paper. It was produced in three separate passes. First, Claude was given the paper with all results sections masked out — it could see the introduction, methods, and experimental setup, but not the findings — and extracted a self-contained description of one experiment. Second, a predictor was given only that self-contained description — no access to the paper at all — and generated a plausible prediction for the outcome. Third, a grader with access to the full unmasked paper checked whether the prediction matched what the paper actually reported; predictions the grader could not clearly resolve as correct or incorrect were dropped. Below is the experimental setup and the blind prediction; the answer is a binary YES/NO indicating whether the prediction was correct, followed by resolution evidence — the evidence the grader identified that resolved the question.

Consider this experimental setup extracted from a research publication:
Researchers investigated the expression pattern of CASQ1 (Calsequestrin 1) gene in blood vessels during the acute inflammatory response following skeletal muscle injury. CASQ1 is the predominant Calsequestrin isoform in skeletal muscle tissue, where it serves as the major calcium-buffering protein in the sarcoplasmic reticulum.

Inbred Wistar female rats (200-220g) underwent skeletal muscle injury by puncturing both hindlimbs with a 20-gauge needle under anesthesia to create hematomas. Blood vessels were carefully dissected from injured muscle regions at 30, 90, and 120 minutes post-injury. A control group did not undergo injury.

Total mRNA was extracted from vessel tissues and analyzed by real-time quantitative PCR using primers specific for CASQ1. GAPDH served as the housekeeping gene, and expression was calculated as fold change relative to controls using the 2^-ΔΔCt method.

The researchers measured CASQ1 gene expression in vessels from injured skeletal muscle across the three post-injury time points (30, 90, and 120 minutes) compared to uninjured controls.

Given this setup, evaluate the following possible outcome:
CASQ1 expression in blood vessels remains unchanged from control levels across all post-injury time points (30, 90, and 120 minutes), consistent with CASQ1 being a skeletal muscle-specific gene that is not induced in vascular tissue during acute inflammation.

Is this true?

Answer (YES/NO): YES